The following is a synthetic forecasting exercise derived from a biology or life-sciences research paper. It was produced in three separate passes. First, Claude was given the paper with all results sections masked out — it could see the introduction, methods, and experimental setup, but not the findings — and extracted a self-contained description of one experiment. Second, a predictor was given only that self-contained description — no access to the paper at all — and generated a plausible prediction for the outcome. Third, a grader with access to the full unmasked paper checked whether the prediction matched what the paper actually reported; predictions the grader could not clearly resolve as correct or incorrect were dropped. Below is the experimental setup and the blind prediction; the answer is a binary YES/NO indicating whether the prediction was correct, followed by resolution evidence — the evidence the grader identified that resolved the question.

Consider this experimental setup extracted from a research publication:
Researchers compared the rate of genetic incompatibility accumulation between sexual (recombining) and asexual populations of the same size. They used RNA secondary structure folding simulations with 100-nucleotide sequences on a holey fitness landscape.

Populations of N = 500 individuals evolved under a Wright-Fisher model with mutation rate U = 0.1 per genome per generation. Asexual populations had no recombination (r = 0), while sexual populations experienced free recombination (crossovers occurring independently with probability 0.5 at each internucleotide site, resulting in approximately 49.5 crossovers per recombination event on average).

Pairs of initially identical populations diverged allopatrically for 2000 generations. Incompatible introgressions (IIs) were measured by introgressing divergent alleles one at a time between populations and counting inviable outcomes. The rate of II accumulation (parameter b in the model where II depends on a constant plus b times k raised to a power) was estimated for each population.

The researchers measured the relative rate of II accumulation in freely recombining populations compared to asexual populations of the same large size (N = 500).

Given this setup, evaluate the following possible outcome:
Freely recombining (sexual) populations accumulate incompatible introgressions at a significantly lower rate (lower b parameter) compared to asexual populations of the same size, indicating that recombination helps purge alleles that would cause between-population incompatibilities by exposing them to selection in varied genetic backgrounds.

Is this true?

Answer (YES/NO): YES